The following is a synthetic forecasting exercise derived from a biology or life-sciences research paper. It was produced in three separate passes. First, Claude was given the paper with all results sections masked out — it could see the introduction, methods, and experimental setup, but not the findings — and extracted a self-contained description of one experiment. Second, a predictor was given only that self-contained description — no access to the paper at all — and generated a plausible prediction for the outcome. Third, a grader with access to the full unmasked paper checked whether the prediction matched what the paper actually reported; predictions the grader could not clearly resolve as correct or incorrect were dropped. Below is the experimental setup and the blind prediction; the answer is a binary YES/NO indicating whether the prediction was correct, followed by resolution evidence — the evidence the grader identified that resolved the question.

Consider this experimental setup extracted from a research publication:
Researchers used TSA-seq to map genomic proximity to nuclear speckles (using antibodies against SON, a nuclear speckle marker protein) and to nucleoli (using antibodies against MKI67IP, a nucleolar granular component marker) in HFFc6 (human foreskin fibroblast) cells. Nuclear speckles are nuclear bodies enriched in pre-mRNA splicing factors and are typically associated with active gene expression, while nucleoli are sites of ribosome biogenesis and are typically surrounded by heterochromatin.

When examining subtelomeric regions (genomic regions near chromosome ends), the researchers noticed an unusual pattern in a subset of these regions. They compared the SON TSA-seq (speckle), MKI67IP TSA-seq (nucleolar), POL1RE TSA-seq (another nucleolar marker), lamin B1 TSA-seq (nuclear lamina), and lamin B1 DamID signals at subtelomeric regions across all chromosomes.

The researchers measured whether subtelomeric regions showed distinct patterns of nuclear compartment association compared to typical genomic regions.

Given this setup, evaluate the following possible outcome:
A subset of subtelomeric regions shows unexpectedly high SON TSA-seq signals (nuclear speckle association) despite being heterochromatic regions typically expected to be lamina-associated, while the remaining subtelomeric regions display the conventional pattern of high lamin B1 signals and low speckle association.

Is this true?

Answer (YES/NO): NO